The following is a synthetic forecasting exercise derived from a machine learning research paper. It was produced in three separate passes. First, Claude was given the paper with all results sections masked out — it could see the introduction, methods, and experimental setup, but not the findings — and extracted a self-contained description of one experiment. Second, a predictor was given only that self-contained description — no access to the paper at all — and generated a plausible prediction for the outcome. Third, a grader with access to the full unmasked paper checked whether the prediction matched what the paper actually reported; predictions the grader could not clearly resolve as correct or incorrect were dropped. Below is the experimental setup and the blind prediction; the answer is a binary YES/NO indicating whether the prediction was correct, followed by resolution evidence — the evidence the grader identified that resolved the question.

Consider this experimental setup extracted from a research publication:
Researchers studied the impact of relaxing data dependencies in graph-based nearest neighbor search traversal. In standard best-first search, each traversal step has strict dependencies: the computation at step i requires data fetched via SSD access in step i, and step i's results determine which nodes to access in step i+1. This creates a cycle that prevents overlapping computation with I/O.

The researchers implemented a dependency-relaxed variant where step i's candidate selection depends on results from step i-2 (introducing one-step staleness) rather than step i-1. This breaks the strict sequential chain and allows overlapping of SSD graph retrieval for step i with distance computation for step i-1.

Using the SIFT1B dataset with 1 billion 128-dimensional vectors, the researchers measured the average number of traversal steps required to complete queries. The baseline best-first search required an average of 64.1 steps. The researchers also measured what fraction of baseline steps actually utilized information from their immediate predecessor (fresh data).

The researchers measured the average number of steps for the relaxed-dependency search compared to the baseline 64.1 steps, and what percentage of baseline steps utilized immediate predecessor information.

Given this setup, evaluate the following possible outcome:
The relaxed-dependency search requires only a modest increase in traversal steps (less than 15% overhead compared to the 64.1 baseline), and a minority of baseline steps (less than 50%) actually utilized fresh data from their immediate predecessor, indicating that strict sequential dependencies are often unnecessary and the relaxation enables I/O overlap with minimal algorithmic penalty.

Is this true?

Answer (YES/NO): YES